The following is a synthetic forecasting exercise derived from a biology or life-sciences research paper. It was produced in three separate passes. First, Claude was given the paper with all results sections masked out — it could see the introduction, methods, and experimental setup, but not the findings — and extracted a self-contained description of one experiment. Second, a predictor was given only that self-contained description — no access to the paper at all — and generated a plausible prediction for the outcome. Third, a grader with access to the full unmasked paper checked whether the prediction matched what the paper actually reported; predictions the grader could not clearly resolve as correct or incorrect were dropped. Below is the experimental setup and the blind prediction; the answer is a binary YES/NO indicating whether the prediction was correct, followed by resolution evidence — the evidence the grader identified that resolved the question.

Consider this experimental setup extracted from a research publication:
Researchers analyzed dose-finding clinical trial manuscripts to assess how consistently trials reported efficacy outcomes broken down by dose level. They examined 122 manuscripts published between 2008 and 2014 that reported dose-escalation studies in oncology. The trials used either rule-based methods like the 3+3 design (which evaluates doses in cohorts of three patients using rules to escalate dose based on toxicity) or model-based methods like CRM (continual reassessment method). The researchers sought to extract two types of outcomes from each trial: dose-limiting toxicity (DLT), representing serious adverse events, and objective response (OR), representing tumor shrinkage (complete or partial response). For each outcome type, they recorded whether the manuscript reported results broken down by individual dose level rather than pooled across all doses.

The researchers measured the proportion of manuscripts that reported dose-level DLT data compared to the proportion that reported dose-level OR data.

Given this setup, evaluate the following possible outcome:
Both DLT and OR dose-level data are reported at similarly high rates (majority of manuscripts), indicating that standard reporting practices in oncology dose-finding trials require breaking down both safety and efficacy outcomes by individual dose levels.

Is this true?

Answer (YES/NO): NO